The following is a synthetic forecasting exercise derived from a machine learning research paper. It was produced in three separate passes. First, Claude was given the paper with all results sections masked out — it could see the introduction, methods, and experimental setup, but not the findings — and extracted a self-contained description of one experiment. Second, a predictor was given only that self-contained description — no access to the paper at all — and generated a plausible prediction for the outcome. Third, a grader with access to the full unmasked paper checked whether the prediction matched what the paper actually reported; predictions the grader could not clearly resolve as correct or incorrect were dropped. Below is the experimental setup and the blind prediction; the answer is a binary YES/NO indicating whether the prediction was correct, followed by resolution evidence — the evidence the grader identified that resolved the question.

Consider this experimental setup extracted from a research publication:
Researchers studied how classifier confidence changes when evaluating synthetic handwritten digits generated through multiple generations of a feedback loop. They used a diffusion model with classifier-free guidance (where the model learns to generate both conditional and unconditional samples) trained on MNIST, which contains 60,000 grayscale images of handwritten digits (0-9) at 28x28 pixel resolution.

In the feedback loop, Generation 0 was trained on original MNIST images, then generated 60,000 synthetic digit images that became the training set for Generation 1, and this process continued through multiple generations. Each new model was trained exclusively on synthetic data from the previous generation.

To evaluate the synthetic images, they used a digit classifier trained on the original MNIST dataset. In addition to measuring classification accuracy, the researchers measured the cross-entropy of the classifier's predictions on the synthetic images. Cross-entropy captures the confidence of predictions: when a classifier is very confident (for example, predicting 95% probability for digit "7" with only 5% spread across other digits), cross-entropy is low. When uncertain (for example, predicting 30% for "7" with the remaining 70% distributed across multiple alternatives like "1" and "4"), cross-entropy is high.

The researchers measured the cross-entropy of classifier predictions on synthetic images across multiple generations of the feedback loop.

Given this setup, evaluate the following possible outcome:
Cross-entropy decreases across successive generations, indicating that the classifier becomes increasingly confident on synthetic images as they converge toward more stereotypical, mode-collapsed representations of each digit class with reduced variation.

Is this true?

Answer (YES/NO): NO